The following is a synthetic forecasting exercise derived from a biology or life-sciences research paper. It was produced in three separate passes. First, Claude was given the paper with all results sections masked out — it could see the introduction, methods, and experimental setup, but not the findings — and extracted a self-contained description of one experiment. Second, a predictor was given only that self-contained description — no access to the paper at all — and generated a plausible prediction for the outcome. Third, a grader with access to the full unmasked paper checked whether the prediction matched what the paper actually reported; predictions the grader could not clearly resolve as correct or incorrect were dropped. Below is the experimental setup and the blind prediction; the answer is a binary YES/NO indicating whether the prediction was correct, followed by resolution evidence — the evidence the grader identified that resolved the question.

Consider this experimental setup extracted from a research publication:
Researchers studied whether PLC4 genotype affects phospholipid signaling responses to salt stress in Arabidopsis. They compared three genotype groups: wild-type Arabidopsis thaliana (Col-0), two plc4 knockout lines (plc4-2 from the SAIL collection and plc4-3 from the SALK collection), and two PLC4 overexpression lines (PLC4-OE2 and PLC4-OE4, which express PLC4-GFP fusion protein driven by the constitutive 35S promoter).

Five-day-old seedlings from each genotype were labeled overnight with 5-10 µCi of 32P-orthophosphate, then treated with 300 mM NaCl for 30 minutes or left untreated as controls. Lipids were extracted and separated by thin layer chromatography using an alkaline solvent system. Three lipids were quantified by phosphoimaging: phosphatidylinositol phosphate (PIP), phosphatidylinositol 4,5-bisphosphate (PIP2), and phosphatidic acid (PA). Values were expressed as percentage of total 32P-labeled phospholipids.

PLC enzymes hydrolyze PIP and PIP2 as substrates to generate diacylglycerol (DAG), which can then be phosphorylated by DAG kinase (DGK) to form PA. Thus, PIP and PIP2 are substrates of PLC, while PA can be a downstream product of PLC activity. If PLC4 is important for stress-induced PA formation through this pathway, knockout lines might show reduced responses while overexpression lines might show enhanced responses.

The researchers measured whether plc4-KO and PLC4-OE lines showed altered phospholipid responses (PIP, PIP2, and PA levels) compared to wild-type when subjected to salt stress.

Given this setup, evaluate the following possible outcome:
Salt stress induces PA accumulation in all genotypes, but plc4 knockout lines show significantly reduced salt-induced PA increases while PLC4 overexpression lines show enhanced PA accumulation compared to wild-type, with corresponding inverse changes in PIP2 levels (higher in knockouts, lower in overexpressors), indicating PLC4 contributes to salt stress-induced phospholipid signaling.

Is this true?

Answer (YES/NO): NO